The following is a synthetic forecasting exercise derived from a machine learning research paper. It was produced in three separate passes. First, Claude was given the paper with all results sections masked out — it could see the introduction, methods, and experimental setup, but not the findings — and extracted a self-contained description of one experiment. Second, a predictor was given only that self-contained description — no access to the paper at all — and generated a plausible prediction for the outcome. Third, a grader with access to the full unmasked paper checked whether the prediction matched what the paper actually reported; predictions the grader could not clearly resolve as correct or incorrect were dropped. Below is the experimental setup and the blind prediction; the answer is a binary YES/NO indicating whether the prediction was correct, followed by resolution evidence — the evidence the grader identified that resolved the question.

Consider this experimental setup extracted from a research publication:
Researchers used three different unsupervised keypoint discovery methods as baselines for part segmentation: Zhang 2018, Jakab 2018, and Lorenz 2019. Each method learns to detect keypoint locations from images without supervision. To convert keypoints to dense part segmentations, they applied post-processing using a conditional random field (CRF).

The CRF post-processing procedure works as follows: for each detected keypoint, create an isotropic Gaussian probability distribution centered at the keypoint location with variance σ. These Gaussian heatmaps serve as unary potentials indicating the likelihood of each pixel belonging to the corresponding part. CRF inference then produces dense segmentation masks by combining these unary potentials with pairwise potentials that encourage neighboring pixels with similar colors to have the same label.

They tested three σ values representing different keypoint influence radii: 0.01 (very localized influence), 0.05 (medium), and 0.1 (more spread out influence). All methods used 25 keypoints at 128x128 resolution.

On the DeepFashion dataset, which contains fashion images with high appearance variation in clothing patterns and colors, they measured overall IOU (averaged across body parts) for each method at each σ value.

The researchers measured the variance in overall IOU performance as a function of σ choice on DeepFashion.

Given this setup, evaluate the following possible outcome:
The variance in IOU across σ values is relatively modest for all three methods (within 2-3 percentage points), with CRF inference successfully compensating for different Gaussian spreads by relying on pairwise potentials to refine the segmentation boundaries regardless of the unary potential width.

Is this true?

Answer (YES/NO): NO